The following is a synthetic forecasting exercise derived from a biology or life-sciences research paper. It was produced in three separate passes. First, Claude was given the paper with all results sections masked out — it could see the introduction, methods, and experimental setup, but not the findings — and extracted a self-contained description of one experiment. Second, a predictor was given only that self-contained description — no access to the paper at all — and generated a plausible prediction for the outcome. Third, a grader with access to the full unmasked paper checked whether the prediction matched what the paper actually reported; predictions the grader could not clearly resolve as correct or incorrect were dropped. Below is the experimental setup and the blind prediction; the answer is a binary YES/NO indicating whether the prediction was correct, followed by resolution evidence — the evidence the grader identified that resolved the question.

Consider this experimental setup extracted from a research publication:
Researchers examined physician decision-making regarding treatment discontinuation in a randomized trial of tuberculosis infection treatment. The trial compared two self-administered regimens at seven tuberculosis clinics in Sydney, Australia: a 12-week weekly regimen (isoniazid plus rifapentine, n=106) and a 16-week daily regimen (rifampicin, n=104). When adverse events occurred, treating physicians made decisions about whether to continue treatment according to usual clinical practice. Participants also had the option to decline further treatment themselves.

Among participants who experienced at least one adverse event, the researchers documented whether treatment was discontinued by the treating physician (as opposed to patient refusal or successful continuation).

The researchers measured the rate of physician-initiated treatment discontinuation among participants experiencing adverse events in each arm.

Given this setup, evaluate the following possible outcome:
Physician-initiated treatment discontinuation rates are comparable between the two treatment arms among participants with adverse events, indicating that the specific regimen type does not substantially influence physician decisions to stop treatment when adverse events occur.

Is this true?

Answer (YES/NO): NO